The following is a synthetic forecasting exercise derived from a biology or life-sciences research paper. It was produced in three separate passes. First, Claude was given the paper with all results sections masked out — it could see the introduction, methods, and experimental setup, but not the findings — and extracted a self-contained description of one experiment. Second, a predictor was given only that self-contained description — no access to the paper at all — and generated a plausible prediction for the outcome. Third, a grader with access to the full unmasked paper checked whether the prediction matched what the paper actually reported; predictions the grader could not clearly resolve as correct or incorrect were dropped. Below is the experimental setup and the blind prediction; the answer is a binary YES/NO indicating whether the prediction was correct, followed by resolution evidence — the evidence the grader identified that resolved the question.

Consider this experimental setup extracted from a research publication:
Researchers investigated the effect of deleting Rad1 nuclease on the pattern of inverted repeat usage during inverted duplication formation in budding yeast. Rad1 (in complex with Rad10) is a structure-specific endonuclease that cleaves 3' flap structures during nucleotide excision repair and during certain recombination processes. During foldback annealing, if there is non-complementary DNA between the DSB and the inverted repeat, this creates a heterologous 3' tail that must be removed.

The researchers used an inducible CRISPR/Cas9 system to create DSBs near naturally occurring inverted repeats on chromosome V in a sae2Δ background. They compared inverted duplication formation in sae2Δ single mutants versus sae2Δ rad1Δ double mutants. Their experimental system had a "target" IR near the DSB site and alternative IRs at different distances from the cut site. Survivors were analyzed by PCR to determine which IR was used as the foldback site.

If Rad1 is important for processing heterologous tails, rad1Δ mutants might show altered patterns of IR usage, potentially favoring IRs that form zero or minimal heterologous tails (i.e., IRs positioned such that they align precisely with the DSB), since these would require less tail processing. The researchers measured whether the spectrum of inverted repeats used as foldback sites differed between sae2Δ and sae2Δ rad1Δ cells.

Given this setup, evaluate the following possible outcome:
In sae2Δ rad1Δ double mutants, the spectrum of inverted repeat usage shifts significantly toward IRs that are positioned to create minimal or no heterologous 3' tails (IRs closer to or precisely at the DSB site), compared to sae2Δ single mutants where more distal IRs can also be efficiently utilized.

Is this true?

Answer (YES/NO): YES